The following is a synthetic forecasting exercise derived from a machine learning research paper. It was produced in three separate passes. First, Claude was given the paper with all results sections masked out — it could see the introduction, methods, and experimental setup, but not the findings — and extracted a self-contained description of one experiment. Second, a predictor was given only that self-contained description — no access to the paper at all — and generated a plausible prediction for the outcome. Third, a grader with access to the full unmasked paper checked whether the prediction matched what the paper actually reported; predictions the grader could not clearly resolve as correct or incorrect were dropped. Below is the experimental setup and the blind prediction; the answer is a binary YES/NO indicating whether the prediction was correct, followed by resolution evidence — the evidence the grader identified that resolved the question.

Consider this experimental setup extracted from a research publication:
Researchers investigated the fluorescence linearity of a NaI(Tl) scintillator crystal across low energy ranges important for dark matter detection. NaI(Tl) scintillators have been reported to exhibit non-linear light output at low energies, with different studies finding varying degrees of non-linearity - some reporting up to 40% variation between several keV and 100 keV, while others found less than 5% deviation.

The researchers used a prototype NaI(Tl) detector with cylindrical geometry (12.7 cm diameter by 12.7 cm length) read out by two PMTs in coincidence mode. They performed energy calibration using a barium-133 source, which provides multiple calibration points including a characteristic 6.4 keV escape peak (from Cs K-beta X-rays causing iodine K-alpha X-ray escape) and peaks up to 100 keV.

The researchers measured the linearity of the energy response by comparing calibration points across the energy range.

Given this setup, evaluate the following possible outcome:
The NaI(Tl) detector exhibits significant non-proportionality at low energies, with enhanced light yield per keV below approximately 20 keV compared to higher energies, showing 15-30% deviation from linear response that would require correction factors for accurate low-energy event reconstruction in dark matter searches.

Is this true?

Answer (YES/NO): NO